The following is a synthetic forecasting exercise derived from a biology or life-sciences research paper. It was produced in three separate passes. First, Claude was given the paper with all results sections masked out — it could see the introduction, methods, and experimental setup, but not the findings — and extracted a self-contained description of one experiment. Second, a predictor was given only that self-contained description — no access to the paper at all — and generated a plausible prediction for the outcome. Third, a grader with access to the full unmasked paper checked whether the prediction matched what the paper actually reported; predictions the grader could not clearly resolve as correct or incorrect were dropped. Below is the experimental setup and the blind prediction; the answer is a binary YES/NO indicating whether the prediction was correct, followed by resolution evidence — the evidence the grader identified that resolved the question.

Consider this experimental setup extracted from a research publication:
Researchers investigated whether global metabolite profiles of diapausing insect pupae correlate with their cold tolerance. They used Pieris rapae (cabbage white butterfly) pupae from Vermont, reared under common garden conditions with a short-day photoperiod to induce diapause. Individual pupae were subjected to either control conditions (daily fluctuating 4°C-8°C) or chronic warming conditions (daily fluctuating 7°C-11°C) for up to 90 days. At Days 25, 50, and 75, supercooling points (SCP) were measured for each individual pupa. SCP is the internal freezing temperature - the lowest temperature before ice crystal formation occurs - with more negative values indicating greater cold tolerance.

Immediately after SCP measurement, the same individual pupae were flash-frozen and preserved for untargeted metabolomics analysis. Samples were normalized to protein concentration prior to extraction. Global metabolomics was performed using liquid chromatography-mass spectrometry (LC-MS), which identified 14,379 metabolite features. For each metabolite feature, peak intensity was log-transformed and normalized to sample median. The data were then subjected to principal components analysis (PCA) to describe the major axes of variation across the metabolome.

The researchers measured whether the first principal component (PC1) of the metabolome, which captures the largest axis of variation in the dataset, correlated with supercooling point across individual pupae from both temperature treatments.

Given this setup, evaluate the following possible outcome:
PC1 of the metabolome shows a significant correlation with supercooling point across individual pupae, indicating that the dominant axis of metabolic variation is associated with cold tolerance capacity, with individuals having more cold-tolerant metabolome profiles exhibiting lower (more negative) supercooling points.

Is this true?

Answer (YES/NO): YES